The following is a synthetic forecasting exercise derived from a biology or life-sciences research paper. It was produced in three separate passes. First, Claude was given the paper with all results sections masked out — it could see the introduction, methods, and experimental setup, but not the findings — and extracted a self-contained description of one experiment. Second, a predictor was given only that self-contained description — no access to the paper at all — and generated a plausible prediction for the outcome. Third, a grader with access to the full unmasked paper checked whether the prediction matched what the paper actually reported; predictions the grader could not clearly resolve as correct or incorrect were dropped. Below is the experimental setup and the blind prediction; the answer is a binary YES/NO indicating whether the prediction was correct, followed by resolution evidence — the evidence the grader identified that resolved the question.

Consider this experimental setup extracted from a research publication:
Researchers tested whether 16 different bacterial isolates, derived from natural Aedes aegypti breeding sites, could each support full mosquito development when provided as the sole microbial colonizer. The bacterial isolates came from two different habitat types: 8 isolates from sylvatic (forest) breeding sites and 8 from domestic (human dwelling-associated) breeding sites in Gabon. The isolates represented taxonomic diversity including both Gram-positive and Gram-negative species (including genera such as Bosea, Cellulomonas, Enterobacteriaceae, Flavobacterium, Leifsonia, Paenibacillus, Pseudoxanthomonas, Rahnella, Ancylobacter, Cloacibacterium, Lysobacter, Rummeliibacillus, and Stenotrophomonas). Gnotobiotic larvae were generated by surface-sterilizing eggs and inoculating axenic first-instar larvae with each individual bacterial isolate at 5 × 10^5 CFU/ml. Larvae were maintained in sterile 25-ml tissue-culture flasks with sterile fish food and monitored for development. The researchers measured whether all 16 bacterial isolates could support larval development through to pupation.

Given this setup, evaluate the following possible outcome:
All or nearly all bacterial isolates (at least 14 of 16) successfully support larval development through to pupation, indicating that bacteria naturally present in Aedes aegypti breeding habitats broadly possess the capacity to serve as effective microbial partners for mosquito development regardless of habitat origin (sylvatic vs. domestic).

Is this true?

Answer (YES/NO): YES